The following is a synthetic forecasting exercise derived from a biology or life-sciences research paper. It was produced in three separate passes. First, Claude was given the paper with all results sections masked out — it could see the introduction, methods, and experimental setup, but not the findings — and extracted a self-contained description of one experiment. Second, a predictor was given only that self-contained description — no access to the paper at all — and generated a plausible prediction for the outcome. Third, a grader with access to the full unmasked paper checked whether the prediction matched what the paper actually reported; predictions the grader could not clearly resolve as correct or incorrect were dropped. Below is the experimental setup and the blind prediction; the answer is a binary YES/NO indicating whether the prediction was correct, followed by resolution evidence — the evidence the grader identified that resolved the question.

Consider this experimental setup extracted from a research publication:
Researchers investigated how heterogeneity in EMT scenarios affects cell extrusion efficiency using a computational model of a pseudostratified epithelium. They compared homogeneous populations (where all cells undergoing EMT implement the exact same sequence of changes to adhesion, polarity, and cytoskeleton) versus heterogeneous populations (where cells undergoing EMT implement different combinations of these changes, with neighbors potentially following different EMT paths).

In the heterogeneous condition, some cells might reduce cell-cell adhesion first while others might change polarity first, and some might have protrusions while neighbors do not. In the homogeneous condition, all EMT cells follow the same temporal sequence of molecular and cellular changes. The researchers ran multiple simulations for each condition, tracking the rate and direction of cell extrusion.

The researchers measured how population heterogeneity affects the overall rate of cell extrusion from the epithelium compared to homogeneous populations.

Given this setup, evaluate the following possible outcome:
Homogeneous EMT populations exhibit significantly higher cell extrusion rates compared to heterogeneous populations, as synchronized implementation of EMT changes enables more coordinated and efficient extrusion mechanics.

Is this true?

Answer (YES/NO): NO